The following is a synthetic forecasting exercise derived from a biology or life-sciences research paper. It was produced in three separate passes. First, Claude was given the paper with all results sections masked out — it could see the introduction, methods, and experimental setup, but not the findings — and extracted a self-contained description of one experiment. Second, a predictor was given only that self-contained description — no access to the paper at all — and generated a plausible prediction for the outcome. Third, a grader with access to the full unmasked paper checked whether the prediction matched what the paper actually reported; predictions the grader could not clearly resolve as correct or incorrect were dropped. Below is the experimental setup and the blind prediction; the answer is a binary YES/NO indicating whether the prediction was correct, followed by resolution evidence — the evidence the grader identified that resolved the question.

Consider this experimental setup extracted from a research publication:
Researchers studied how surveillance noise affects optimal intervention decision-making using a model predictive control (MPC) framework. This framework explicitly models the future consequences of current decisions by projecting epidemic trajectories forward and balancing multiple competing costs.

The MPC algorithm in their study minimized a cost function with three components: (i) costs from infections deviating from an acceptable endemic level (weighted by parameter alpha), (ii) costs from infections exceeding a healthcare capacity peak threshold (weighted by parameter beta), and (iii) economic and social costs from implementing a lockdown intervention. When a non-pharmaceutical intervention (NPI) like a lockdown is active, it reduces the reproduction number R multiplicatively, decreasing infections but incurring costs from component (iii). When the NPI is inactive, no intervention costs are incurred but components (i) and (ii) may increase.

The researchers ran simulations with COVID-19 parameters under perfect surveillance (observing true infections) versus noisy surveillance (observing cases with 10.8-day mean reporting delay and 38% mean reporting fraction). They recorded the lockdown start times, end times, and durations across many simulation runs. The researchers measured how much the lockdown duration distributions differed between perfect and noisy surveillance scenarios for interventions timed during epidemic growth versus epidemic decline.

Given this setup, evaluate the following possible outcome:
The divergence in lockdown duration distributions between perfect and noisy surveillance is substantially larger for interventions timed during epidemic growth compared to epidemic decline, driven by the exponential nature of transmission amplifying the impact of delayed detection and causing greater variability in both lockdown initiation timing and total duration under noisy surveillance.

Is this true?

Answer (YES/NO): YES